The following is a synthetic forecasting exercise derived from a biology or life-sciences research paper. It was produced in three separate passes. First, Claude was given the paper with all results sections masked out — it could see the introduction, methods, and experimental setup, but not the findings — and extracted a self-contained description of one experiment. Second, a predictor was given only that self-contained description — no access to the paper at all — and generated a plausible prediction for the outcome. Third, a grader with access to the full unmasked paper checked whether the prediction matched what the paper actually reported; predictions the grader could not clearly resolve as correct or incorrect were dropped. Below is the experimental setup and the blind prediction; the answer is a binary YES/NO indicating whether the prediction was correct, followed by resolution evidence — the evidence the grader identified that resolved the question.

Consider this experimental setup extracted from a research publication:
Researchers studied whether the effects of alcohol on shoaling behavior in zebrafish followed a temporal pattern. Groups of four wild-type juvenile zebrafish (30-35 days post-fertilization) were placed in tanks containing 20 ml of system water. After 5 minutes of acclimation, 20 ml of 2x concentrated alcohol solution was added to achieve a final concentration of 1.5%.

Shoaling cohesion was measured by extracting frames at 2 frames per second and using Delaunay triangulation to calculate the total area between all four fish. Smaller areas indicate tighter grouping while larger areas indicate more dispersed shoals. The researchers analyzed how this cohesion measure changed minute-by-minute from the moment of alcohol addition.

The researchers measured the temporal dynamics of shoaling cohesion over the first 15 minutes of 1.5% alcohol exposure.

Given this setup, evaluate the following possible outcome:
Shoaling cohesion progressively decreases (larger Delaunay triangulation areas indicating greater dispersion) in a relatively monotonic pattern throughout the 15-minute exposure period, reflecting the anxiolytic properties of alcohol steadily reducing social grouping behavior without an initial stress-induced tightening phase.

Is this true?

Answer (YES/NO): YES